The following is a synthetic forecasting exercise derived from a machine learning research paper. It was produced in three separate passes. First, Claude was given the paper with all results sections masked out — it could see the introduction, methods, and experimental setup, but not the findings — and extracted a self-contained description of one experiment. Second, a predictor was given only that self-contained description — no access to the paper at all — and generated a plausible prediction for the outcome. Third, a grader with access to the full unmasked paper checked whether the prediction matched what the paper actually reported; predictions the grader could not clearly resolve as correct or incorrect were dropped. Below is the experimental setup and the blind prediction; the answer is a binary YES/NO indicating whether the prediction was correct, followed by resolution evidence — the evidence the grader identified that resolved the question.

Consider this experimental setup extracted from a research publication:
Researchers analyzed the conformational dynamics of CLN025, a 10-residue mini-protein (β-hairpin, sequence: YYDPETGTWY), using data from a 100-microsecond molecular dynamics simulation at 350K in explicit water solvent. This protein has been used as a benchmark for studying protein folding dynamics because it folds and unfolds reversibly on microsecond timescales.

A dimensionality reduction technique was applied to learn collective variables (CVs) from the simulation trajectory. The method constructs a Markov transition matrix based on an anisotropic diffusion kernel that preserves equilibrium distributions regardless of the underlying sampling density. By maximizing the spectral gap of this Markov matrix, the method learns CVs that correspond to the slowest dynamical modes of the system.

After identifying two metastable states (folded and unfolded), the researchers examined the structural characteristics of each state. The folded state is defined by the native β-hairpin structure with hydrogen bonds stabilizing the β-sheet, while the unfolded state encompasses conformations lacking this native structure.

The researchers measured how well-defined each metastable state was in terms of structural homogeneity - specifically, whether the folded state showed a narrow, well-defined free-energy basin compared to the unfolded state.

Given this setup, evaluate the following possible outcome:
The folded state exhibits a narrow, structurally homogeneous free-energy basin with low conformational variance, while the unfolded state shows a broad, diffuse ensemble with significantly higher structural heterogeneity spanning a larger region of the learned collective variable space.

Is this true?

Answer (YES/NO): YES